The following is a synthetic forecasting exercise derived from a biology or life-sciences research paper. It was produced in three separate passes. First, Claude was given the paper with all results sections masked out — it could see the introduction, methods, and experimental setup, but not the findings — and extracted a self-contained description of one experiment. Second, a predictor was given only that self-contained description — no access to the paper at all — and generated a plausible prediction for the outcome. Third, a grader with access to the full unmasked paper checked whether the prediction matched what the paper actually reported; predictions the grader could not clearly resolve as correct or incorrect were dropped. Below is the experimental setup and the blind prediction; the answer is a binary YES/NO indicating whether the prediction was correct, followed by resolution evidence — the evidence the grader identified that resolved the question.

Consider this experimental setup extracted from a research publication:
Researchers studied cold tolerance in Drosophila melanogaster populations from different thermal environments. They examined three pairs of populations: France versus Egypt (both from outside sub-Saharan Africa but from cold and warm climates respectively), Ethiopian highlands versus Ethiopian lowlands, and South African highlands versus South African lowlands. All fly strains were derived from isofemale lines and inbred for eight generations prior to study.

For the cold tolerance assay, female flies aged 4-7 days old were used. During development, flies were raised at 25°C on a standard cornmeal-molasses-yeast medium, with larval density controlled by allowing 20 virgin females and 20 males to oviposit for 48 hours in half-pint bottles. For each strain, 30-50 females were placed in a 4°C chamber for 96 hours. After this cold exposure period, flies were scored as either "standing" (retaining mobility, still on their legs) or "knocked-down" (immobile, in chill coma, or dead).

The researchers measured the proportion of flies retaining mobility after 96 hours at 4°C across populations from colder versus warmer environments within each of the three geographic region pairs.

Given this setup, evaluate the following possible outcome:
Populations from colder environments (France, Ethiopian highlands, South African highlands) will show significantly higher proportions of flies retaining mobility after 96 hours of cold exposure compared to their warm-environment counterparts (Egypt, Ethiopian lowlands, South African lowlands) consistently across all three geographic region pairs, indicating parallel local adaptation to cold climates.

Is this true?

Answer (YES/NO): YES